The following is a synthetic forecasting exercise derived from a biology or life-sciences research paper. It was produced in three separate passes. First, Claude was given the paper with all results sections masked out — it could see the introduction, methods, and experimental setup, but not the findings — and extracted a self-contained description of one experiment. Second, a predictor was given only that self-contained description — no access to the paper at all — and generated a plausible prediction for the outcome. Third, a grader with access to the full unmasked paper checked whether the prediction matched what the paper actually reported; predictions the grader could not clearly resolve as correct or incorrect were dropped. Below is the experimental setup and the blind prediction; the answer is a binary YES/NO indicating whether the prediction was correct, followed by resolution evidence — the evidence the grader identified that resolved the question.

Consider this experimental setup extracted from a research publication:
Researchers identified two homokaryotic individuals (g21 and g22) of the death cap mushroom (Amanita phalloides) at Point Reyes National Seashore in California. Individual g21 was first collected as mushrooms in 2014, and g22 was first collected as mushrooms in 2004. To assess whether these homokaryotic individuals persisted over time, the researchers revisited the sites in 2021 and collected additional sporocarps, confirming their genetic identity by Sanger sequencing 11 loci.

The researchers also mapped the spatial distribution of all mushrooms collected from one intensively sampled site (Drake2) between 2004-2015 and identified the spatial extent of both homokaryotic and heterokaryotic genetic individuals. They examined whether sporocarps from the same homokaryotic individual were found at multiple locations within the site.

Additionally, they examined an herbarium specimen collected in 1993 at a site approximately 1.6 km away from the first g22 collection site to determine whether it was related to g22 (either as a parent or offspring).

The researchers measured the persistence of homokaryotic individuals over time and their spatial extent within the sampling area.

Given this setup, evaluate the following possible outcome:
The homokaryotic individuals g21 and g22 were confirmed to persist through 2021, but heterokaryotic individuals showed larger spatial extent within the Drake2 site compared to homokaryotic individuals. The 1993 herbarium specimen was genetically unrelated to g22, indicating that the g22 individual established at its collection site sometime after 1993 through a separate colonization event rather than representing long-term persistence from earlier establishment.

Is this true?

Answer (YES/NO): NO